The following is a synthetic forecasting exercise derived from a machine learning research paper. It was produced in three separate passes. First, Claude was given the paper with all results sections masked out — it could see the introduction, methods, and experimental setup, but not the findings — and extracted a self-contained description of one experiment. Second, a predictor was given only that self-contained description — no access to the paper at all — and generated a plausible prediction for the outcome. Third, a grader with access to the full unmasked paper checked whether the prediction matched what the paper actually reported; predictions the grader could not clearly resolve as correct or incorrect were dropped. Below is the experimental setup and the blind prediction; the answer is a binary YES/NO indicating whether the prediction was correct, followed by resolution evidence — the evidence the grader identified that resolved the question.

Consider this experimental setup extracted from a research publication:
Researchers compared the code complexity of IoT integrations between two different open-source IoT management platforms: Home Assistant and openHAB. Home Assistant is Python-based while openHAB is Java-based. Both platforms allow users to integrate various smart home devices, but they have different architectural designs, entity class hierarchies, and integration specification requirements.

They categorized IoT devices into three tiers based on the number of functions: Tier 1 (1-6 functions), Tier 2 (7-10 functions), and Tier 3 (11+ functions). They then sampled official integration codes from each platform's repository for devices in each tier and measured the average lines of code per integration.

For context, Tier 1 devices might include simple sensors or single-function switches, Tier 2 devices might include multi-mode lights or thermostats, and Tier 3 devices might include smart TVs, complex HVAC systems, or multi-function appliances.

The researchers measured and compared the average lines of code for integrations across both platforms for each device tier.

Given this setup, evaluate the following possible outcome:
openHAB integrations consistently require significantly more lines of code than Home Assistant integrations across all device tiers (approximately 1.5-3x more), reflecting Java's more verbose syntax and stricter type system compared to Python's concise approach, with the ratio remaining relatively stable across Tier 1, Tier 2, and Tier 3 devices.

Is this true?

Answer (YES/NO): NO